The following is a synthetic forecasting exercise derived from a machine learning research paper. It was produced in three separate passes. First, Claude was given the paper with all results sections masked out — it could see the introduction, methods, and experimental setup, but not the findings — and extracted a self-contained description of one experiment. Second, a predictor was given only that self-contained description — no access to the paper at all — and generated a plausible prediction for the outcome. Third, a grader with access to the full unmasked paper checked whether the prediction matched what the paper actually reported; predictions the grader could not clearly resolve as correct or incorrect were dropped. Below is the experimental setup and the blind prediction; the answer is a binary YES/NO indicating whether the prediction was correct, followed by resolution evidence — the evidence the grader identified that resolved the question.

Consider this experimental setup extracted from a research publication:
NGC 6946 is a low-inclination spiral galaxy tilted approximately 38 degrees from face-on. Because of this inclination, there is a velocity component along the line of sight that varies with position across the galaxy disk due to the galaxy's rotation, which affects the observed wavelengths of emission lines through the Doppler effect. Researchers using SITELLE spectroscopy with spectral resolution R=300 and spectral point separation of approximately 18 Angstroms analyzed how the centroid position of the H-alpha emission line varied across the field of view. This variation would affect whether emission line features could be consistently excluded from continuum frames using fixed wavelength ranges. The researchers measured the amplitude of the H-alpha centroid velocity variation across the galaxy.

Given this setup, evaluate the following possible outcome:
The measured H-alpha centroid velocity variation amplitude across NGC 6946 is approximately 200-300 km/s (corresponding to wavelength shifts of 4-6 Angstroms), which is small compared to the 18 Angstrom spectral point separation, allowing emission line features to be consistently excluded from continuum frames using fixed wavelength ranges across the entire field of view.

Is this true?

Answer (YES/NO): NO